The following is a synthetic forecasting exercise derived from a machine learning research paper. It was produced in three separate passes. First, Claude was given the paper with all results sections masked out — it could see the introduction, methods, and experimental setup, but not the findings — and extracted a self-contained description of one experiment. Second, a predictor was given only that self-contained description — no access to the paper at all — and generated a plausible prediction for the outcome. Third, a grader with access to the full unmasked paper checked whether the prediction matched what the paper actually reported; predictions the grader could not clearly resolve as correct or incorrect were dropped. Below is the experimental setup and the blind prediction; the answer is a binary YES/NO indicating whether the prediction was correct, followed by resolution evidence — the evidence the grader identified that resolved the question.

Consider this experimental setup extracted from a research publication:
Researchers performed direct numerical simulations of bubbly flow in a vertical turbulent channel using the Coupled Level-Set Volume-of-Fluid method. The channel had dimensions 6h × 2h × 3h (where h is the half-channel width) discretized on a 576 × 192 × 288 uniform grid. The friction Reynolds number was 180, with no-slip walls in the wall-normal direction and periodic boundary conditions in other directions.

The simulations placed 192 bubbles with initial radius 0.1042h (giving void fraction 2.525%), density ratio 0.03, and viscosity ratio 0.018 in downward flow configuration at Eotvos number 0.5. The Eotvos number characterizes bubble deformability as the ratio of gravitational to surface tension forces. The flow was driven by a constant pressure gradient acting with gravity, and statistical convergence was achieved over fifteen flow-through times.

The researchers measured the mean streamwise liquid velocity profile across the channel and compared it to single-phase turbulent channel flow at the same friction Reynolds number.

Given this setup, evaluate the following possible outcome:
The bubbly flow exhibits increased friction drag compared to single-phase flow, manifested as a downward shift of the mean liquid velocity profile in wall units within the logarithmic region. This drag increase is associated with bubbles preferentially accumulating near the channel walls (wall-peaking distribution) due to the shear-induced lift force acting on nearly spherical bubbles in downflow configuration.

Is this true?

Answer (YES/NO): NO